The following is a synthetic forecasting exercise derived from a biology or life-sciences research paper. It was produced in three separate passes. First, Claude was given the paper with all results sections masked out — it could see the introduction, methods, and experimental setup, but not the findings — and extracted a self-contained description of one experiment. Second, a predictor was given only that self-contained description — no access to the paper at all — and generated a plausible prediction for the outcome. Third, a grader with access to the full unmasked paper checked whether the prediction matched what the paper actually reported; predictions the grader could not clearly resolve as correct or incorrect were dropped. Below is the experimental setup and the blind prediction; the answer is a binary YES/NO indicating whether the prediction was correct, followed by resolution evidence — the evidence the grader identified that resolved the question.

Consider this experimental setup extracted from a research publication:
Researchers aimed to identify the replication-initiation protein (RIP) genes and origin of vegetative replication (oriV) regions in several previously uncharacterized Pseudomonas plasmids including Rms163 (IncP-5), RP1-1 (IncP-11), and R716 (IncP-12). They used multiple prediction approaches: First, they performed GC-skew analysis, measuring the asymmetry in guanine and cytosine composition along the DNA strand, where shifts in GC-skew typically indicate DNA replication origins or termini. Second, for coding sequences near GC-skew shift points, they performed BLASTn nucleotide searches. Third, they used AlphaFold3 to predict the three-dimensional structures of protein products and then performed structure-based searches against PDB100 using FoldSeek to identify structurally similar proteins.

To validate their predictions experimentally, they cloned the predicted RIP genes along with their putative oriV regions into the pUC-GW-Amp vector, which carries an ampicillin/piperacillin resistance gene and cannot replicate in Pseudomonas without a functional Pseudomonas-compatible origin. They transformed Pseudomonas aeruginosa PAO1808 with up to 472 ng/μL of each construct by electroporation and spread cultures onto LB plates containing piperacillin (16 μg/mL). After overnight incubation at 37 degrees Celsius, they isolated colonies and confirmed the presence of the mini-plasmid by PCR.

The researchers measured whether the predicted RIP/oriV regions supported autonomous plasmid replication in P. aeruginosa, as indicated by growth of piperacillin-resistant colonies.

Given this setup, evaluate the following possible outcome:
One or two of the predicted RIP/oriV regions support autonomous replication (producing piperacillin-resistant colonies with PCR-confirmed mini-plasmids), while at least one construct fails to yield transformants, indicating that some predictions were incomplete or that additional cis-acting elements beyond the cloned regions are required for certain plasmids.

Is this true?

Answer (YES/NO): YES